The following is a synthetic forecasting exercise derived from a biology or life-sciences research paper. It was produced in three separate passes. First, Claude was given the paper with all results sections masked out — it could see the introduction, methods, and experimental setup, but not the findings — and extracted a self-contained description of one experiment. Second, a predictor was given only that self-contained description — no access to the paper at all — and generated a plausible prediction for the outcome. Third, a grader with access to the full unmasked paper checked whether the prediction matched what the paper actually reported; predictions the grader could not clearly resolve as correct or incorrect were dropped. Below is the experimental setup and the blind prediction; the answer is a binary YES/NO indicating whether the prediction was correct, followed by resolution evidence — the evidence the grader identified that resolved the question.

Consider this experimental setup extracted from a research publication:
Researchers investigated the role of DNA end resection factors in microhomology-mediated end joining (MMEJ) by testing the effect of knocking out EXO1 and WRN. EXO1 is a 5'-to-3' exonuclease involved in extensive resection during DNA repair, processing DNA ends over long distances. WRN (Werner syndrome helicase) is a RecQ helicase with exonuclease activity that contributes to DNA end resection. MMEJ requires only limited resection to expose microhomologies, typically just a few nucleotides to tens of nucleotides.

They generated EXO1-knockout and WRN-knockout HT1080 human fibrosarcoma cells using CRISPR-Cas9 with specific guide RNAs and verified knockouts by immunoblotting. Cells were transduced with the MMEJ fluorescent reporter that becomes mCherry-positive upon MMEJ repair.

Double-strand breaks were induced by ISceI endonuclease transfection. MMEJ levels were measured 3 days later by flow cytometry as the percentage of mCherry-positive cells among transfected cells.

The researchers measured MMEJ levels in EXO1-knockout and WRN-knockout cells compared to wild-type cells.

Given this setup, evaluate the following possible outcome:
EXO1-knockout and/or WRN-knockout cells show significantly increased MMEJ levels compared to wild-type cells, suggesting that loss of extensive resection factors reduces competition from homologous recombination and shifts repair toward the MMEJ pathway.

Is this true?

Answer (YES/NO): YES